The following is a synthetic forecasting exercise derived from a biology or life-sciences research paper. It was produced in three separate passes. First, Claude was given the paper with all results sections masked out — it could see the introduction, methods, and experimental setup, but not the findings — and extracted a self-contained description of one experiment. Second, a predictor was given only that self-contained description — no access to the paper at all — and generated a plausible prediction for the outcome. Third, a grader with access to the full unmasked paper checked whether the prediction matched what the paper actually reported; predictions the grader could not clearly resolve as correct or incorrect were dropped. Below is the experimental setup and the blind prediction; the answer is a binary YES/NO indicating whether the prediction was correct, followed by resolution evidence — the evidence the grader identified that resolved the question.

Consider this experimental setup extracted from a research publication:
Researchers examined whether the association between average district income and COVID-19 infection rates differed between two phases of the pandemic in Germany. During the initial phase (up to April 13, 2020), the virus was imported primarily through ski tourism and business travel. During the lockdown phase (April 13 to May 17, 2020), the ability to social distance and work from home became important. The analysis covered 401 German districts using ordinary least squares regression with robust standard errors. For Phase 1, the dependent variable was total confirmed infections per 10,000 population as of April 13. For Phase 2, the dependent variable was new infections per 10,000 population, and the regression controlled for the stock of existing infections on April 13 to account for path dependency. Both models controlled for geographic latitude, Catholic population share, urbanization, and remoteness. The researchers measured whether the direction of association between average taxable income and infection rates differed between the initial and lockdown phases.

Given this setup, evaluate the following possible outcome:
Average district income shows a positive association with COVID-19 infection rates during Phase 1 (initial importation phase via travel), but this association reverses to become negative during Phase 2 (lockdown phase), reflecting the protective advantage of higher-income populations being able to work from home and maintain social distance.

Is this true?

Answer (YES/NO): YES